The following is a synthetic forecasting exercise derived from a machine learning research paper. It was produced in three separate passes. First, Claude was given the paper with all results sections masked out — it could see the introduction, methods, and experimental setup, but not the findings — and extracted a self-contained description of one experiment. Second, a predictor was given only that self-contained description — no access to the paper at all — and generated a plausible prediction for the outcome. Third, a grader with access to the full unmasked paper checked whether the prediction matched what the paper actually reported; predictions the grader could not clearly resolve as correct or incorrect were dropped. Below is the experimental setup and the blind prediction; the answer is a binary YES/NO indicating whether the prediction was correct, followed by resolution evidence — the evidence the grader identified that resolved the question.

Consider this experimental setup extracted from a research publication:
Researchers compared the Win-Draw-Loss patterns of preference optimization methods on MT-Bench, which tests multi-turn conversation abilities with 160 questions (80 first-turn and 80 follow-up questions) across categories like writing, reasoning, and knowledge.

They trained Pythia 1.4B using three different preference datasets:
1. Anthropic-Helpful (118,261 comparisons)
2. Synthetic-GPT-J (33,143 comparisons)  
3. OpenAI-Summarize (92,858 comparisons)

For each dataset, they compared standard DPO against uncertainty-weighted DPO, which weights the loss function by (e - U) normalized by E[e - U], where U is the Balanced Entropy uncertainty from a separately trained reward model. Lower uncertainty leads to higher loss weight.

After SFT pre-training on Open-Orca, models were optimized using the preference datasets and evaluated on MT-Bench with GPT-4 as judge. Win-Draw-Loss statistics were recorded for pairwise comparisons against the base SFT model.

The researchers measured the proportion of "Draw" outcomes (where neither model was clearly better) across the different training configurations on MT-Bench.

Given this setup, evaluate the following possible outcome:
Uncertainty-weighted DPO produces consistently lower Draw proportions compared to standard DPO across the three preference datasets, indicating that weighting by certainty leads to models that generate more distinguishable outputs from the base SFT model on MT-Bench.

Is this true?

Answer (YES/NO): NO